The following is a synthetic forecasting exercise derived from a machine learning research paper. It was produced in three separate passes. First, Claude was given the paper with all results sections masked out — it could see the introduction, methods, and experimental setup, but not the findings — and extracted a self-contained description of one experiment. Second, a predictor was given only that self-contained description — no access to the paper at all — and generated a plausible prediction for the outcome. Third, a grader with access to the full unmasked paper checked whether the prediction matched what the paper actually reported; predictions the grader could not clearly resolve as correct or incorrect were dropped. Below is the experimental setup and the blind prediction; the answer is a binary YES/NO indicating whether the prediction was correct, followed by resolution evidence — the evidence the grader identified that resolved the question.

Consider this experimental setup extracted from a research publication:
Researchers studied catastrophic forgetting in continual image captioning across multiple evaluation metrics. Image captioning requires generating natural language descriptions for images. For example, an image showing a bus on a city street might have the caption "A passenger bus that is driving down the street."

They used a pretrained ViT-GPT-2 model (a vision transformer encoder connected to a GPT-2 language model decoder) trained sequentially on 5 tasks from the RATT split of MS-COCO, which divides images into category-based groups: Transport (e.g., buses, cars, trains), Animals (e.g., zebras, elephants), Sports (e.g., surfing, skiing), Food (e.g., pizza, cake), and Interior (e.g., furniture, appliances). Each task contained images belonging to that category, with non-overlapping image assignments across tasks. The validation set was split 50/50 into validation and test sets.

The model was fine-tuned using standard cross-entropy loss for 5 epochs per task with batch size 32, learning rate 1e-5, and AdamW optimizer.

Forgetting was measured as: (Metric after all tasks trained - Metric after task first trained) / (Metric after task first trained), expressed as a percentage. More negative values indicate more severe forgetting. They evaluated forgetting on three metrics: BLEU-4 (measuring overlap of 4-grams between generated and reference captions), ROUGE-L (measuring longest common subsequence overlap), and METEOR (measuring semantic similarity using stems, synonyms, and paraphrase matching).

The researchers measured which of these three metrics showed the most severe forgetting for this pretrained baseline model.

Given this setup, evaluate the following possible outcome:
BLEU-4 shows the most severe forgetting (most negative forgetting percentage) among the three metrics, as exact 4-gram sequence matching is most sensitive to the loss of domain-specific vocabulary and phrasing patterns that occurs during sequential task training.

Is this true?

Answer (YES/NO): YES